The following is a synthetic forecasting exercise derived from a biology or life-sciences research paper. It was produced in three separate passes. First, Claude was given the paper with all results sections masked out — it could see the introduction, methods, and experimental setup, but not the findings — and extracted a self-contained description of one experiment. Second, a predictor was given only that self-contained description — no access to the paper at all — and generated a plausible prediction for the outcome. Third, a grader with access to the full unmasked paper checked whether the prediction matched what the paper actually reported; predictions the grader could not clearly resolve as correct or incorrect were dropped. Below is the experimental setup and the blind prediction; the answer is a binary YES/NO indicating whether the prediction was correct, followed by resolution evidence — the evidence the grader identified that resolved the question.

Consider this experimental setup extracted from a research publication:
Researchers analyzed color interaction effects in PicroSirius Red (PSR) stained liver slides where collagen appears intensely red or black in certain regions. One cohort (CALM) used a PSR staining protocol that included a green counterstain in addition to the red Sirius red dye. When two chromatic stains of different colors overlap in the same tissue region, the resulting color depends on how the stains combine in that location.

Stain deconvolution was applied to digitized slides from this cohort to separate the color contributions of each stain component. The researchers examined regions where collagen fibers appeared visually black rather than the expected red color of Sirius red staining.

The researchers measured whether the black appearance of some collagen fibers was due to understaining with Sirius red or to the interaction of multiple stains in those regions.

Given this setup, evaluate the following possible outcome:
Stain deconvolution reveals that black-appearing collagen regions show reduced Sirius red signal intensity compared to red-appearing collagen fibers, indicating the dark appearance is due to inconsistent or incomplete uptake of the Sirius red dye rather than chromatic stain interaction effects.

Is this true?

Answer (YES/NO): NO